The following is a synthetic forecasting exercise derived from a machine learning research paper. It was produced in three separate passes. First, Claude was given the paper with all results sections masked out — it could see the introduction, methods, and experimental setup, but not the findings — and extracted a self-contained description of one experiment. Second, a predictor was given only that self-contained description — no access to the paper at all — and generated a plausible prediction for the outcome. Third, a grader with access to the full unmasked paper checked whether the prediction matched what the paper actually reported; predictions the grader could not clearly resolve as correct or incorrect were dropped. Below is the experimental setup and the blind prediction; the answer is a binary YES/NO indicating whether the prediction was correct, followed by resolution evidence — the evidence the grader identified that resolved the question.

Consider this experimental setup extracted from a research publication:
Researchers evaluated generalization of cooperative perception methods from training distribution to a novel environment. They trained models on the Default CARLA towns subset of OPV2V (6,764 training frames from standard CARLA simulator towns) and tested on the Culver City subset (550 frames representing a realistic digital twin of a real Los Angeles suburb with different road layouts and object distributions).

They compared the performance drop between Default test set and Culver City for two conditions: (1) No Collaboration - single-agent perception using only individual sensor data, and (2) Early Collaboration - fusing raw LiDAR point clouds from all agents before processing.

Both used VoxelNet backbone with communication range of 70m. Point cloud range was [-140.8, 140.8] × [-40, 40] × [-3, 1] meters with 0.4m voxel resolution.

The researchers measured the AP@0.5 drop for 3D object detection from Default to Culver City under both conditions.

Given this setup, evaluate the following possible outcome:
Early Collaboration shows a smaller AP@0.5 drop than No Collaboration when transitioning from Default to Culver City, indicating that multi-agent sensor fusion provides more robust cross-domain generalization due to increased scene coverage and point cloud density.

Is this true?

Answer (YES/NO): YES